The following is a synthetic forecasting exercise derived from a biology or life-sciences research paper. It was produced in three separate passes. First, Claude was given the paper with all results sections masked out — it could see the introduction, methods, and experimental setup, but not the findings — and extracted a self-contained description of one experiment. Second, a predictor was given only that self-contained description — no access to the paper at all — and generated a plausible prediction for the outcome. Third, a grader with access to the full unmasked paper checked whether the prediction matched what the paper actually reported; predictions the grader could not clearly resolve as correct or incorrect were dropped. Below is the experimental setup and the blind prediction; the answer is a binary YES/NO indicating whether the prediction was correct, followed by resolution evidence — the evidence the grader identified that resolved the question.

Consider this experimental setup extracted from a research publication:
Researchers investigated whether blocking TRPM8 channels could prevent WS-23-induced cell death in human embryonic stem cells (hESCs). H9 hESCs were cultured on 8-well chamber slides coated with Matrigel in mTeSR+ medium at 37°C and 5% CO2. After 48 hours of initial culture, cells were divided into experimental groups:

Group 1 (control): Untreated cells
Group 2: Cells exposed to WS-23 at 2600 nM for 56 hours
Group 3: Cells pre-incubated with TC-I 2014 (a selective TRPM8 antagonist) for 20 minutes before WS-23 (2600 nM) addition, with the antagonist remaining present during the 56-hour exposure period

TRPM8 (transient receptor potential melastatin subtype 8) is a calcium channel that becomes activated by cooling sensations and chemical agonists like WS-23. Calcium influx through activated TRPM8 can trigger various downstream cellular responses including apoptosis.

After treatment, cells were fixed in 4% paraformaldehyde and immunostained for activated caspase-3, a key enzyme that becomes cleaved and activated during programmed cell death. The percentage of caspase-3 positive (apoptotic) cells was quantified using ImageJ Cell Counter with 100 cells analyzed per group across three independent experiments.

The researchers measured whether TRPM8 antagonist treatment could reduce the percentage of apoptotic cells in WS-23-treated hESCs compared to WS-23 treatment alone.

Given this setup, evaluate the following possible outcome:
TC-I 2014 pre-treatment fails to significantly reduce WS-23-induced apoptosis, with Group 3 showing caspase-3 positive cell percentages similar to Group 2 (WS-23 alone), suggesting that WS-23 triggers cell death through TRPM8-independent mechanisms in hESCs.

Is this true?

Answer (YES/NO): NO